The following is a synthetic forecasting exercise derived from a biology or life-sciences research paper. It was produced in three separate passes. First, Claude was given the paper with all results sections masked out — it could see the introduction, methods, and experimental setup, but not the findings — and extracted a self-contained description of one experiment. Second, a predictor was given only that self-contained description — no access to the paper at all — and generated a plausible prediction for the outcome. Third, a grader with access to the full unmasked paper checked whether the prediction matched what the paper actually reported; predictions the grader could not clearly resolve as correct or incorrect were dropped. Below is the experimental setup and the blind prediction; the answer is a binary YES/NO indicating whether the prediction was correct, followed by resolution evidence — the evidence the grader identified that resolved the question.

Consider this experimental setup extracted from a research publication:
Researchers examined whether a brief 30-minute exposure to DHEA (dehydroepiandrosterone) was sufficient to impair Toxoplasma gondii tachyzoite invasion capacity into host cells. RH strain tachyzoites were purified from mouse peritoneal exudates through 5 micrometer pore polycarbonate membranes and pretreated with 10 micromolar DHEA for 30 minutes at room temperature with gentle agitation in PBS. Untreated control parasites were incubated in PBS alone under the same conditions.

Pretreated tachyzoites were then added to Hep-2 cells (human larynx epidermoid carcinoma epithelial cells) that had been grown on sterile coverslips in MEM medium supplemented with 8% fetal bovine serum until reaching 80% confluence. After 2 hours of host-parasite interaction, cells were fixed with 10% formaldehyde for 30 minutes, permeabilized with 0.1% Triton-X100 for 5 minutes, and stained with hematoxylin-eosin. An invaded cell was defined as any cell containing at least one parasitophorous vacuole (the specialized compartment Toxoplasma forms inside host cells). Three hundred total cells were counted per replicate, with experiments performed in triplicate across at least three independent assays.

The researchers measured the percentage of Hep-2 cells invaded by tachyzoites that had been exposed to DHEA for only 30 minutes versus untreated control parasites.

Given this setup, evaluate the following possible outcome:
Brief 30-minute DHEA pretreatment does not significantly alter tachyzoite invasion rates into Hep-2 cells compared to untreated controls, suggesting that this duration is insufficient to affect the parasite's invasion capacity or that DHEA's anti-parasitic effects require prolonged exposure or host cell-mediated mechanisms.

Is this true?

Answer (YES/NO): NO